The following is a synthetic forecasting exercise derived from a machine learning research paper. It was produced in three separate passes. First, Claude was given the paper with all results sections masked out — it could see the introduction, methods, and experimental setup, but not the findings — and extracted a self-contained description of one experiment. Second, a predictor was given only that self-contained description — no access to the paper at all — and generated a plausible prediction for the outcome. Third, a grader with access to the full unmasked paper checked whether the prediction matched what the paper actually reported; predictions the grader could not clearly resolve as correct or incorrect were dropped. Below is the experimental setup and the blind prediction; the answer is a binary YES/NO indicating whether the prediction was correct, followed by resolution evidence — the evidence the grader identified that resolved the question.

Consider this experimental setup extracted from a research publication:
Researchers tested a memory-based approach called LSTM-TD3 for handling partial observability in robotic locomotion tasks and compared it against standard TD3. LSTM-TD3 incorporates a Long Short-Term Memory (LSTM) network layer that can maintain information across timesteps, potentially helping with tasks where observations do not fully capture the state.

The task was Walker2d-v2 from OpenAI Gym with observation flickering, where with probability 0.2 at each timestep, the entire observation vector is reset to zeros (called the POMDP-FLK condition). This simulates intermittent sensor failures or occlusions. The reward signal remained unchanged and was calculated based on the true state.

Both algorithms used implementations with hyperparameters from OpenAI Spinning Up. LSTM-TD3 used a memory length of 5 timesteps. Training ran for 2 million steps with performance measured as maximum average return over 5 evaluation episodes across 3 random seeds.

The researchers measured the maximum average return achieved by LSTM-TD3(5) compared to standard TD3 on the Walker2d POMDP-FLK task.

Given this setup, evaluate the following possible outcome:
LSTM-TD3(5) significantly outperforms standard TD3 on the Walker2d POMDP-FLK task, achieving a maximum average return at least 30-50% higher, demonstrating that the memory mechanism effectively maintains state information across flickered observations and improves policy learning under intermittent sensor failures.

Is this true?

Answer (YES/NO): YES